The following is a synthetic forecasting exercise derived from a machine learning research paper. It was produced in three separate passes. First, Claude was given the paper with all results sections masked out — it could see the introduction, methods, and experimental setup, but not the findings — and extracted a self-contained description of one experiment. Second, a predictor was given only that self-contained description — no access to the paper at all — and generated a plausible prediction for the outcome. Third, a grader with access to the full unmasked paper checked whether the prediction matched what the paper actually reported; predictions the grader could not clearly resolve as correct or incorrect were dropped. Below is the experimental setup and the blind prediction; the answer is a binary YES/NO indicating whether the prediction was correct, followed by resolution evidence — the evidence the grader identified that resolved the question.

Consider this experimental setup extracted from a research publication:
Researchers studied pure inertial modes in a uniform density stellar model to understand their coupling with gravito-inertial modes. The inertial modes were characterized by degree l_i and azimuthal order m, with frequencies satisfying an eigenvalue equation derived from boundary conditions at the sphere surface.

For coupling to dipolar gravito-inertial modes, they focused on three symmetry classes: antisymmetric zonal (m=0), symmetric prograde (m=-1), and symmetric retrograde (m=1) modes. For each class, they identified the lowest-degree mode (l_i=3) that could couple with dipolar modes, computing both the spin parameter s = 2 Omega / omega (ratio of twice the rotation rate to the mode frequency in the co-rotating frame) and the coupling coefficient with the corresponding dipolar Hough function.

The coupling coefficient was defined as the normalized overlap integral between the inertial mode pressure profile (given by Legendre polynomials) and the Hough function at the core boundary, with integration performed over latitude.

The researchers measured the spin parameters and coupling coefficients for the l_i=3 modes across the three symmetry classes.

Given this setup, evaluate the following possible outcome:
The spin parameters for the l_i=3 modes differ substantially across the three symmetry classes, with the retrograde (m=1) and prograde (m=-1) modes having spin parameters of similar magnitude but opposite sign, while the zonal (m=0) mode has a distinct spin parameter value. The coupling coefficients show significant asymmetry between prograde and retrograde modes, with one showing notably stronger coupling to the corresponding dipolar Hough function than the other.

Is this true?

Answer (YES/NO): NO